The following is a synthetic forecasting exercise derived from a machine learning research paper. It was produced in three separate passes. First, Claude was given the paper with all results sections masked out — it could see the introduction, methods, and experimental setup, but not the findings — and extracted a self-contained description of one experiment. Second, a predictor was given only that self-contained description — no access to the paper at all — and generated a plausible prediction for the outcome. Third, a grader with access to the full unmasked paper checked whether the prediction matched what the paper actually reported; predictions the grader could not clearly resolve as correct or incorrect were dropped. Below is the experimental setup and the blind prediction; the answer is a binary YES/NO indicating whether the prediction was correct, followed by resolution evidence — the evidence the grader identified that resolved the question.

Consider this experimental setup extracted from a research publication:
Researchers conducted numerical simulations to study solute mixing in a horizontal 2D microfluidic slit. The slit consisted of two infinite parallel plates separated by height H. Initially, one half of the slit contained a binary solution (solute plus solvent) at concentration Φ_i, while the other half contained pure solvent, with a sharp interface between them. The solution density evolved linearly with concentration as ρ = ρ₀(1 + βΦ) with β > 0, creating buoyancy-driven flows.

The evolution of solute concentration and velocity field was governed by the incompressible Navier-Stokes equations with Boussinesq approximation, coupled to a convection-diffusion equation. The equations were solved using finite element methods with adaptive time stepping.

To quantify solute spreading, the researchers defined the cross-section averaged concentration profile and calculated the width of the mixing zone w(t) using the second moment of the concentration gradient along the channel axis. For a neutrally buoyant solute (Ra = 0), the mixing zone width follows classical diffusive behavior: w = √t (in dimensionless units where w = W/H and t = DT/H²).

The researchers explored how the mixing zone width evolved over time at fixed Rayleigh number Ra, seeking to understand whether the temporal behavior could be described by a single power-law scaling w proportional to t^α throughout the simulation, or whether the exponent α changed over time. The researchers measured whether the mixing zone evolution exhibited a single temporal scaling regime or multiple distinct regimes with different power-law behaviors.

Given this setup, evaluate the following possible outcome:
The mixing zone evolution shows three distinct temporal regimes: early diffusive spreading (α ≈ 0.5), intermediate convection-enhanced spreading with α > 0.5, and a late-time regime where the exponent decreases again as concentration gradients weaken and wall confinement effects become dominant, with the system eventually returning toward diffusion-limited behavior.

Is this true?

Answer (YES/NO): NO